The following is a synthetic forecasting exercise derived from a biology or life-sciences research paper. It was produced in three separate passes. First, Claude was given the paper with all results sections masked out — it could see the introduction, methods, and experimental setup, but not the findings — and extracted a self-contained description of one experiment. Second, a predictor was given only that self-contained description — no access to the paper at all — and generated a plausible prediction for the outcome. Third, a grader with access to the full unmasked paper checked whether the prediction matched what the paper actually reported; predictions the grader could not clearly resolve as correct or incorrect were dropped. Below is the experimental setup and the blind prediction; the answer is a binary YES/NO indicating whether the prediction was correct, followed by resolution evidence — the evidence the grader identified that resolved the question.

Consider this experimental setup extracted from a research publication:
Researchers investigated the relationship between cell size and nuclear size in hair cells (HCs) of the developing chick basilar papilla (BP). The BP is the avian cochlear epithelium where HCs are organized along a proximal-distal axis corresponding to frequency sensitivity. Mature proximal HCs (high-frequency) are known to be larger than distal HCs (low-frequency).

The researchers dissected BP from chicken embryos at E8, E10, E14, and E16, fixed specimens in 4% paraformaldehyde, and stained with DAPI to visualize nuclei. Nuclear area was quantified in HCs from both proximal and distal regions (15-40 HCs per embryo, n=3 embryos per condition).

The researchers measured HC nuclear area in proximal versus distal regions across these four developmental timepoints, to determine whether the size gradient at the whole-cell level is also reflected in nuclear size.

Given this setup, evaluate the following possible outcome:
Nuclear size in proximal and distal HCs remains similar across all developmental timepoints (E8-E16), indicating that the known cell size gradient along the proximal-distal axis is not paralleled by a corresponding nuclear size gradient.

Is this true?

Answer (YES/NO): NO